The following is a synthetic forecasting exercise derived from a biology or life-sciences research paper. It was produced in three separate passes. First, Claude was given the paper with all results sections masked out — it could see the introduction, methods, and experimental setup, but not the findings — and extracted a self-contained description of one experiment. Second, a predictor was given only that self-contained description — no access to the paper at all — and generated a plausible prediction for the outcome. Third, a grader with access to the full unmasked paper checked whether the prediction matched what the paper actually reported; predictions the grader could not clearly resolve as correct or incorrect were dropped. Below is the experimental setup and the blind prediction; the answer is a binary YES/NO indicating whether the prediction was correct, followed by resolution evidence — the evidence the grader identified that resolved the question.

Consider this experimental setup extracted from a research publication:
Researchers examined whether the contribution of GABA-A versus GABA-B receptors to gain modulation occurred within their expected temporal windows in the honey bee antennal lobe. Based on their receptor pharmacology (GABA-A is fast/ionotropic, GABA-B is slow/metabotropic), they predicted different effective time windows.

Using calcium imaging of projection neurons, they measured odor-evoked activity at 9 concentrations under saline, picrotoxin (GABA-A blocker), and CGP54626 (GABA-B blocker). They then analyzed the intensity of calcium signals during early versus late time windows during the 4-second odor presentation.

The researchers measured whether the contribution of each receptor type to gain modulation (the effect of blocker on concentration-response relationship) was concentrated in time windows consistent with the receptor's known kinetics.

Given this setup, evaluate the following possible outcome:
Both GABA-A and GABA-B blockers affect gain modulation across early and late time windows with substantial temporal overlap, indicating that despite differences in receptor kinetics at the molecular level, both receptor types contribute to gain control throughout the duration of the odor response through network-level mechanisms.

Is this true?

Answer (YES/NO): NO